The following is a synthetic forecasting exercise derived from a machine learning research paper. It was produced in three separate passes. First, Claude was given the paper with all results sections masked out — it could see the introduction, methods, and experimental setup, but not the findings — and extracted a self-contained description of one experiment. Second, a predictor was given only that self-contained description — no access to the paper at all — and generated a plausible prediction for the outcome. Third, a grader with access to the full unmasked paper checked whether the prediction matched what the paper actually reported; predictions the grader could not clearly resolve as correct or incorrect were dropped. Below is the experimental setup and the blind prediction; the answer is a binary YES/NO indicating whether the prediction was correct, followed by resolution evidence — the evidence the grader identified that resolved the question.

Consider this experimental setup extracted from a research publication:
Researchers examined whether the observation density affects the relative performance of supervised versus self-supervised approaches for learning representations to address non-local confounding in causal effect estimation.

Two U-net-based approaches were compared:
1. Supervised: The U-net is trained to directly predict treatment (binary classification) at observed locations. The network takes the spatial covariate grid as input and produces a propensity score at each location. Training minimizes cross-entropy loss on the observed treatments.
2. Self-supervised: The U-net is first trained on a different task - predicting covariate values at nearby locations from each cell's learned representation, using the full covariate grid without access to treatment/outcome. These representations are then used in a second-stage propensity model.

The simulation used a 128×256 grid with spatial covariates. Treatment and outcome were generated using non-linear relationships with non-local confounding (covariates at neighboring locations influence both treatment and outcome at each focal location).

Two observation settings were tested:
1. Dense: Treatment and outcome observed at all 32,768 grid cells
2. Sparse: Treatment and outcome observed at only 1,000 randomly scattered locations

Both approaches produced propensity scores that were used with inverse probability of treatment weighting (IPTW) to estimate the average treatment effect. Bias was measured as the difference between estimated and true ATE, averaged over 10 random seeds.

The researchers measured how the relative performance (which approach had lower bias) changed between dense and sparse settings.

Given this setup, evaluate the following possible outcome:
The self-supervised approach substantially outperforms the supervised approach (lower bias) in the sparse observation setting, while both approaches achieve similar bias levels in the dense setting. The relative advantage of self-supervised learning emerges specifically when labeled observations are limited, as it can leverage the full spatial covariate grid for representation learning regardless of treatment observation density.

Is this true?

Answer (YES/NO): NO